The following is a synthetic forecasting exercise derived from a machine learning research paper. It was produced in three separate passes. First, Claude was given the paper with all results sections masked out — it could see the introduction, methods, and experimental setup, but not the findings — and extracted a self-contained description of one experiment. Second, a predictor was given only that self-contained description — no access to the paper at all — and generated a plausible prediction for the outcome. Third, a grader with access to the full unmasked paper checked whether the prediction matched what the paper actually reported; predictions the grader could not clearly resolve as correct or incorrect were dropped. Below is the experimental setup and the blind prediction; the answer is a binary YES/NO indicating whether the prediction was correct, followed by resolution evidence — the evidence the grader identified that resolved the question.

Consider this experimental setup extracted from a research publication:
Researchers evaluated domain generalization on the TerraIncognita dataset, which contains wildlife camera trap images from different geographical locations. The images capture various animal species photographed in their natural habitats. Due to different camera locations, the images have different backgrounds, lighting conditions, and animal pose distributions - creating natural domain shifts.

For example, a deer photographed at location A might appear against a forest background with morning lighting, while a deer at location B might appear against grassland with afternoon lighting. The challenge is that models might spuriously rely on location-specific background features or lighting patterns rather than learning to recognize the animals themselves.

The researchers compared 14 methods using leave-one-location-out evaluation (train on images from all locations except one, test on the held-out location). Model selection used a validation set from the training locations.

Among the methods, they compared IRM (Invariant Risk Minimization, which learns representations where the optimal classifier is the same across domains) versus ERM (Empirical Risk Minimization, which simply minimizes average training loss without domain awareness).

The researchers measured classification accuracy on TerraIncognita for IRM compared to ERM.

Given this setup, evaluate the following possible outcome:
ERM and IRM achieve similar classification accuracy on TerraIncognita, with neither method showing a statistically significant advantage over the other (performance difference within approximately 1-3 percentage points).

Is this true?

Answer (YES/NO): YES